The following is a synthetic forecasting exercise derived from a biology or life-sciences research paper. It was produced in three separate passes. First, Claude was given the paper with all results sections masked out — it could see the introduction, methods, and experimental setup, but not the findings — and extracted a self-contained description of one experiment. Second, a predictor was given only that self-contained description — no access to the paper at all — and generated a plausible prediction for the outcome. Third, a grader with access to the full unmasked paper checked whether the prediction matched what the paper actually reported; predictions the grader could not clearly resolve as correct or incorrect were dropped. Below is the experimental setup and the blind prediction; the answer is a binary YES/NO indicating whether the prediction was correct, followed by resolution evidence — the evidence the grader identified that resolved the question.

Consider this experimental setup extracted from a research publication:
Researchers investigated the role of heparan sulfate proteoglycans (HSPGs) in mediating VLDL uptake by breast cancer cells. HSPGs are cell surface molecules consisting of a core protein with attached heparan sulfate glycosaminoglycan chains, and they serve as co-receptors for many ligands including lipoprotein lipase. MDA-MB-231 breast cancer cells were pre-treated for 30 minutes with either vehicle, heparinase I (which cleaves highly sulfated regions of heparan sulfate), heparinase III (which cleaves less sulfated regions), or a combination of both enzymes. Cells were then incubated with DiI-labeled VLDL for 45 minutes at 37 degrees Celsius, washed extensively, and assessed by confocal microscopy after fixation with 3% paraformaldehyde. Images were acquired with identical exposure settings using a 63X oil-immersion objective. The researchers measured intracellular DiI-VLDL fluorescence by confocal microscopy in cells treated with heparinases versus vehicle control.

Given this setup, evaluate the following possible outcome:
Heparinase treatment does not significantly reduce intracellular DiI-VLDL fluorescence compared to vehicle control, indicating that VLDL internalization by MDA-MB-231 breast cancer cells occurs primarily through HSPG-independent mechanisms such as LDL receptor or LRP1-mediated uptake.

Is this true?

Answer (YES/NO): NO